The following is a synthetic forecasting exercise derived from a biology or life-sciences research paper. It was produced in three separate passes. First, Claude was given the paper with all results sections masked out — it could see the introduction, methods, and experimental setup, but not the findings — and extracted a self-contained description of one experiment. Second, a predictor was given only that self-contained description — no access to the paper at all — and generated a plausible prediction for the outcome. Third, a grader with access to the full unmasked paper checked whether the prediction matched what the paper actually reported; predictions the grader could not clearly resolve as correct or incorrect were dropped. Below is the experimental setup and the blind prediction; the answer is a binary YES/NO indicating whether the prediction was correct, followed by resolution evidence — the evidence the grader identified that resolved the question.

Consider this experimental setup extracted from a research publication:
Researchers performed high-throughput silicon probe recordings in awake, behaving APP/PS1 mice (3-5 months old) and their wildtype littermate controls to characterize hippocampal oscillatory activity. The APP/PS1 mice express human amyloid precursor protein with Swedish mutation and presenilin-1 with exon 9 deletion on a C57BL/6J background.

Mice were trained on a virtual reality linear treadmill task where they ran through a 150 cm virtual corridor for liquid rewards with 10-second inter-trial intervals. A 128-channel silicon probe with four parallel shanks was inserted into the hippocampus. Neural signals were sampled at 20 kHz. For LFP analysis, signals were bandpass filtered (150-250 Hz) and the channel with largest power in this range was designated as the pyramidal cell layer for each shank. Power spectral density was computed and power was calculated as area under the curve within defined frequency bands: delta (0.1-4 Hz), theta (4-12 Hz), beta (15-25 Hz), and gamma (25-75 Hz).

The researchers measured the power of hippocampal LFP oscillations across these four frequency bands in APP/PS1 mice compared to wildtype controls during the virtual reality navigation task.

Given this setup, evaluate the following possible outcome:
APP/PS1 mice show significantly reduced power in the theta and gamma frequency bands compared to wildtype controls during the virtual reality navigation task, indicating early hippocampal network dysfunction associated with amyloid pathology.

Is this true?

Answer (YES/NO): NO